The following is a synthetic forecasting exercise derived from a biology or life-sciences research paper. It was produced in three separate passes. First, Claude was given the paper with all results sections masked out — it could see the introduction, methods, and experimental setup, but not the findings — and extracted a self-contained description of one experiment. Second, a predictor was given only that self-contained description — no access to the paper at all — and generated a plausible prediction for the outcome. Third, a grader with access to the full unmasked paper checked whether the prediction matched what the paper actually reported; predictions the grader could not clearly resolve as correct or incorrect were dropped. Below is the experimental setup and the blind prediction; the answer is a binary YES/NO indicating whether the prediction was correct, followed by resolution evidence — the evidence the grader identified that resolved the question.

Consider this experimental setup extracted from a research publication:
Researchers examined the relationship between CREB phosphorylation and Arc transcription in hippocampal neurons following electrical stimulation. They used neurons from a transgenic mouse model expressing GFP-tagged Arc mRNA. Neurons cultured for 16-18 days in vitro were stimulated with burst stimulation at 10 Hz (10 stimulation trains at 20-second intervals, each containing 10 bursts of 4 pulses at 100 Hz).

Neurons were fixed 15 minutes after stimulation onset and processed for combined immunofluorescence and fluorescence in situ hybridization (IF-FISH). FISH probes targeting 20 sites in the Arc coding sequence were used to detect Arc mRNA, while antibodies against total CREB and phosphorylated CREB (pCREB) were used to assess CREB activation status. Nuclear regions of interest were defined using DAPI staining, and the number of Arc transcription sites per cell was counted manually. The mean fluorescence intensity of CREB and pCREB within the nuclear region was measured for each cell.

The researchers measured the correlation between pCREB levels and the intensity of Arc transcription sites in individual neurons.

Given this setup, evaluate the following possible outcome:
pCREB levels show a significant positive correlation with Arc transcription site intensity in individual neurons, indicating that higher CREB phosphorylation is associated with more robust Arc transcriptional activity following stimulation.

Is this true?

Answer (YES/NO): NO